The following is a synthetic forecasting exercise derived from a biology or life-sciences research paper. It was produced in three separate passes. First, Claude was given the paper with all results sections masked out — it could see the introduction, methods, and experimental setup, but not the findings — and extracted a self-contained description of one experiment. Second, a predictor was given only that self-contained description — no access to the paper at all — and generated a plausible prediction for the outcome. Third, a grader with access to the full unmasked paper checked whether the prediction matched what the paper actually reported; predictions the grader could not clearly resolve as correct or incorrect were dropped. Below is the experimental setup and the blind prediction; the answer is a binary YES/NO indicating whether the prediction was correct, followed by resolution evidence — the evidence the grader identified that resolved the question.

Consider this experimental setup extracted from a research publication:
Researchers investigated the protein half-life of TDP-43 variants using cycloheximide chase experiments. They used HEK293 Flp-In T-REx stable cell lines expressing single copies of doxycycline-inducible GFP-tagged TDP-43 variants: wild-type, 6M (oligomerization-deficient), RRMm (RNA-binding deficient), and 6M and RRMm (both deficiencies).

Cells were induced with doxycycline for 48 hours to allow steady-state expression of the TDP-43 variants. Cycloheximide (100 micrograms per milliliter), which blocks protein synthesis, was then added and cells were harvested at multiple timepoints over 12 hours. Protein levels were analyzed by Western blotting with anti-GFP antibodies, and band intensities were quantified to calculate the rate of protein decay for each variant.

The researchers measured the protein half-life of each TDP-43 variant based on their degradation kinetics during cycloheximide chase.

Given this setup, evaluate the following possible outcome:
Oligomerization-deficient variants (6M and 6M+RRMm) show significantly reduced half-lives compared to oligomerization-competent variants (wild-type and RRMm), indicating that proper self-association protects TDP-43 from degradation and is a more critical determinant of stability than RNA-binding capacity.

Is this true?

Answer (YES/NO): NO